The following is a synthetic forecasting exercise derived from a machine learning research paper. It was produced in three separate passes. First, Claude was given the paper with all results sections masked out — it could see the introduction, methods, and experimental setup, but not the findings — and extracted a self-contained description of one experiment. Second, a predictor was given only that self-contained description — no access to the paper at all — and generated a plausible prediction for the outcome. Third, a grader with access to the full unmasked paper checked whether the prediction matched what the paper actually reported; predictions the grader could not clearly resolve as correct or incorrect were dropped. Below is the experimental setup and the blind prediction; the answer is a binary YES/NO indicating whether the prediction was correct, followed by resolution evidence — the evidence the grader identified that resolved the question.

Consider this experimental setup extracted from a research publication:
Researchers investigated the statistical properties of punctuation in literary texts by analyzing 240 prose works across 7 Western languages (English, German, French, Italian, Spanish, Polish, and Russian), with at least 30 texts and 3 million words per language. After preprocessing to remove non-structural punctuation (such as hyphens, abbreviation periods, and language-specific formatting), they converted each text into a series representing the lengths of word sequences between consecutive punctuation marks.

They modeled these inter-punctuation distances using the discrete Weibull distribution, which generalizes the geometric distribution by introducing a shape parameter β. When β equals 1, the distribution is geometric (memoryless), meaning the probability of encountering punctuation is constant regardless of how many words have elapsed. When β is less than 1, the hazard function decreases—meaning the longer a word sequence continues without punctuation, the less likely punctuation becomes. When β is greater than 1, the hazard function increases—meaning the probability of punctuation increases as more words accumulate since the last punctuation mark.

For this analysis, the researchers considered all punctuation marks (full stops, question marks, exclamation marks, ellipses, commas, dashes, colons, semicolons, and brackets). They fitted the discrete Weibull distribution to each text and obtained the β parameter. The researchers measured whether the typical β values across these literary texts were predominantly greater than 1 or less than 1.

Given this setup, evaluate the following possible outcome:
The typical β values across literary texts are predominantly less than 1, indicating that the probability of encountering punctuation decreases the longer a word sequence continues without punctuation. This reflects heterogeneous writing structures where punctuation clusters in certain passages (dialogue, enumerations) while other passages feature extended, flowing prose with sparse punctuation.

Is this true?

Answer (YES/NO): NO